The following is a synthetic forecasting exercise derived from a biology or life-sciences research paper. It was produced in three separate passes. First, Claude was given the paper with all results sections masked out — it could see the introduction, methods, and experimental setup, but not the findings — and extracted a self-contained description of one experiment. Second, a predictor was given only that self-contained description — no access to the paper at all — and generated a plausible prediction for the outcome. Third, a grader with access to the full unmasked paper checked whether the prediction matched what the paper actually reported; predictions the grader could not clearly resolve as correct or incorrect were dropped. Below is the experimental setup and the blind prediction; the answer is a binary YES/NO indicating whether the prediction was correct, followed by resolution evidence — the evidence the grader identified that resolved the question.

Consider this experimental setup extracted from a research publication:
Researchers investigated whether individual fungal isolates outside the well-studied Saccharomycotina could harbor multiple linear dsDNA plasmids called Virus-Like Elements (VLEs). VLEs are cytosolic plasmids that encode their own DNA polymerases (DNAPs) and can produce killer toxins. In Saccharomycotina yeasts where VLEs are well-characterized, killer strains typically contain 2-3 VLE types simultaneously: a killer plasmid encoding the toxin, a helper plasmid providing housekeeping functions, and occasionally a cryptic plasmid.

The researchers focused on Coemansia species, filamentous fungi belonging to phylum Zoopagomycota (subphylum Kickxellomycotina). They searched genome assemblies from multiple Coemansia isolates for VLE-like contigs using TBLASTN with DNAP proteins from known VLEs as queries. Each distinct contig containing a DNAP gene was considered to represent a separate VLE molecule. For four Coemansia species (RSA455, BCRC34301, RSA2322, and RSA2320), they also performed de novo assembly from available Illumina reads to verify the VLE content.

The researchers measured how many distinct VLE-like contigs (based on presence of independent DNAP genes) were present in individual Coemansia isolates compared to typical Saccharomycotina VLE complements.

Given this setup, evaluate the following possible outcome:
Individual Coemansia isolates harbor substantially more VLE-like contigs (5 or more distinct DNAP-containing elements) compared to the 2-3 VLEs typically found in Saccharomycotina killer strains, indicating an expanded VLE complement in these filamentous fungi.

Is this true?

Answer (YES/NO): YES